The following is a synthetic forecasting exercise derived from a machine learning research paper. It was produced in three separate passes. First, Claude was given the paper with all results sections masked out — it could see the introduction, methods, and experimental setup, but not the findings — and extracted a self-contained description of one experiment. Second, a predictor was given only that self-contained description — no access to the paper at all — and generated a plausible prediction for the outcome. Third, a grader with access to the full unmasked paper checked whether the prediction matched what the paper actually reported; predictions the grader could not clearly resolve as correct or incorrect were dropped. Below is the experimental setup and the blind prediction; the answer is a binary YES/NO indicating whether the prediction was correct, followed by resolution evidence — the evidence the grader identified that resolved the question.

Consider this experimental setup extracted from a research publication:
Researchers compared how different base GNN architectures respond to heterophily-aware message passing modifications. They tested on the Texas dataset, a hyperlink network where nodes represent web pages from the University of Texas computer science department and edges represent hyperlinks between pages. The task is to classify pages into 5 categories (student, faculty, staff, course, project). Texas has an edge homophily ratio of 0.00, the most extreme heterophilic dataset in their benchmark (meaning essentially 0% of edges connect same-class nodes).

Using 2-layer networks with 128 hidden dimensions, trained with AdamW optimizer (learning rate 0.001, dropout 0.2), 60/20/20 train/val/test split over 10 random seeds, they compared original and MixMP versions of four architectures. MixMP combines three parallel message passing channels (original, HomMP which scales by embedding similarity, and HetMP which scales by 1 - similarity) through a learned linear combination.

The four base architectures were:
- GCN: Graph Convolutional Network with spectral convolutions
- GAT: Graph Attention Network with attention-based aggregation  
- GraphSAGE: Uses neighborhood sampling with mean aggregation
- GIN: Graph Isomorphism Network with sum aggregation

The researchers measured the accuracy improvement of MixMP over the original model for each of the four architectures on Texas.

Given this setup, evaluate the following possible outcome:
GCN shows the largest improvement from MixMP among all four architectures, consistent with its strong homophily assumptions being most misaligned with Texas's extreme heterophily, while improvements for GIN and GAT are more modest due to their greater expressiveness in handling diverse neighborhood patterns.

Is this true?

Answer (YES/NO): NO